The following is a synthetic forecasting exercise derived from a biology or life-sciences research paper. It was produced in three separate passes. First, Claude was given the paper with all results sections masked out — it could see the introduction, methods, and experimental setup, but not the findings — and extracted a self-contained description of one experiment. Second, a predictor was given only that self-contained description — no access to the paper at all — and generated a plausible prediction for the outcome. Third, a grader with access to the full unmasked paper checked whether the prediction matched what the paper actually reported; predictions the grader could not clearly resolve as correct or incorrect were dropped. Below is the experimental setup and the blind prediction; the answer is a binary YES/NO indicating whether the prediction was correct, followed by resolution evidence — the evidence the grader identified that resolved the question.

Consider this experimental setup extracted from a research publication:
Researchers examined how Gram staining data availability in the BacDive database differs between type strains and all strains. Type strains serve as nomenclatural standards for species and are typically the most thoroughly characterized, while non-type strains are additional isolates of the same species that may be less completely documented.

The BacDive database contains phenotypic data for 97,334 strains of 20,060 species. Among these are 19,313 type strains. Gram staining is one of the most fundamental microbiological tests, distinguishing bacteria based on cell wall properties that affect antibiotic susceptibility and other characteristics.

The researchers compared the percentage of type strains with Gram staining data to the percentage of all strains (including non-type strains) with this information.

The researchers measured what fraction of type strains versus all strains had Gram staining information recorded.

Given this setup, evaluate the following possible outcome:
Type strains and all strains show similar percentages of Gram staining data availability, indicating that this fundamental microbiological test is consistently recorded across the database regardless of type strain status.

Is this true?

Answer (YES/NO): NO